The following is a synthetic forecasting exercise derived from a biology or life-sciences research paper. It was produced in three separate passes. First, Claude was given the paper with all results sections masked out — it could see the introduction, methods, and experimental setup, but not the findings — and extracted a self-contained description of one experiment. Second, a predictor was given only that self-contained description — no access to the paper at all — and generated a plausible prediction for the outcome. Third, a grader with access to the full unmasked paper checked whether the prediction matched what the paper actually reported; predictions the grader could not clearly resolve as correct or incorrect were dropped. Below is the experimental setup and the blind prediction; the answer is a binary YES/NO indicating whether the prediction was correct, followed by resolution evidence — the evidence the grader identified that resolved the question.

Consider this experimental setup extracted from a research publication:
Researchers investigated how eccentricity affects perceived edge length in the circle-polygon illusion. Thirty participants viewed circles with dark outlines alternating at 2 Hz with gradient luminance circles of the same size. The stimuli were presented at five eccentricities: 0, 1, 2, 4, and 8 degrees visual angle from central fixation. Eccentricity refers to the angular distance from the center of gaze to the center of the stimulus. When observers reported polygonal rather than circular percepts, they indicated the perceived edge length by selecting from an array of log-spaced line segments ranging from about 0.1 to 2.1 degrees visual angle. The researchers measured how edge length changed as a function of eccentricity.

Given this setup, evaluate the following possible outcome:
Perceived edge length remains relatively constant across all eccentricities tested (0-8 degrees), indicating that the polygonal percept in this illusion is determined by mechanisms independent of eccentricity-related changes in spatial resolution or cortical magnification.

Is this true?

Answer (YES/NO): NO